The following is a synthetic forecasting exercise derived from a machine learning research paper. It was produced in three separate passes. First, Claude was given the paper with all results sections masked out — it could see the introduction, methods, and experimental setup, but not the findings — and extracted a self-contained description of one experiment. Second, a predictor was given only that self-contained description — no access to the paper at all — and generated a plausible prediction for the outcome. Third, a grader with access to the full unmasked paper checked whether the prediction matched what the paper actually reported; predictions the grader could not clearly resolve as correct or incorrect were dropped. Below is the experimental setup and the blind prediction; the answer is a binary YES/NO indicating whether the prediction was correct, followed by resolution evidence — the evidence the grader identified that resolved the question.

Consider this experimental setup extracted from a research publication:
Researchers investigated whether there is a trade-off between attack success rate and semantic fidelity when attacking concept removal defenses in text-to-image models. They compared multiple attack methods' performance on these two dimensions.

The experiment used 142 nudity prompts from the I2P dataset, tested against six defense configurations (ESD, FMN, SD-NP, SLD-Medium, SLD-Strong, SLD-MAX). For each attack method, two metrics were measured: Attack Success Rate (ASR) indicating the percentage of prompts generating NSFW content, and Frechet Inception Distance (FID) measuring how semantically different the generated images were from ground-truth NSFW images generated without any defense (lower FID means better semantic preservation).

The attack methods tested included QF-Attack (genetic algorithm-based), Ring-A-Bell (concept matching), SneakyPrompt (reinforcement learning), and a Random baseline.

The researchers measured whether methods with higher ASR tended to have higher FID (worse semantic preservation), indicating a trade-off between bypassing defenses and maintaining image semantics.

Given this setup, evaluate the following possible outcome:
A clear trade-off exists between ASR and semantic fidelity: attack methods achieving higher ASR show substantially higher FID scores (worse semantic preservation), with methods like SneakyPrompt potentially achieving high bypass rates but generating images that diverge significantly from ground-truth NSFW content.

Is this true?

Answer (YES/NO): NO